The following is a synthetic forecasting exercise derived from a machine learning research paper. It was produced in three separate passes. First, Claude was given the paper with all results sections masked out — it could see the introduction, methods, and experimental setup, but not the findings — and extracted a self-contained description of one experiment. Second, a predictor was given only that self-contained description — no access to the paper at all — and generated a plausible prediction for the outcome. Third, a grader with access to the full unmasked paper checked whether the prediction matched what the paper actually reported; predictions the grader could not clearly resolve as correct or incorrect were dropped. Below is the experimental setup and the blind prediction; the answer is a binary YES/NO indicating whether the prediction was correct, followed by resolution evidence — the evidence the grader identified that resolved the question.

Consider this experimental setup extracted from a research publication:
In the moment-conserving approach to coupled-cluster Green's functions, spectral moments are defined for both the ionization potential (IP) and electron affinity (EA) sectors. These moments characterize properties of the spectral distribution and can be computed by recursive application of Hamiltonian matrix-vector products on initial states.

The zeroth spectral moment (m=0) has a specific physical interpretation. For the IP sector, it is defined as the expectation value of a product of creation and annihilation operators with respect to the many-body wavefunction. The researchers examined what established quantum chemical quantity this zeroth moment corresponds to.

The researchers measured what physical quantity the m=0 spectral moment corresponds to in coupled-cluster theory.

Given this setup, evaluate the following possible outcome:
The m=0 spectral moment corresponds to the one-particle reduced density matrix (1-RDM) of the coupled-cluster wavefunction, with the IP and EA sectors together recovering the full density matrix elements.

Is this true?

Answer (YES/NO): YES